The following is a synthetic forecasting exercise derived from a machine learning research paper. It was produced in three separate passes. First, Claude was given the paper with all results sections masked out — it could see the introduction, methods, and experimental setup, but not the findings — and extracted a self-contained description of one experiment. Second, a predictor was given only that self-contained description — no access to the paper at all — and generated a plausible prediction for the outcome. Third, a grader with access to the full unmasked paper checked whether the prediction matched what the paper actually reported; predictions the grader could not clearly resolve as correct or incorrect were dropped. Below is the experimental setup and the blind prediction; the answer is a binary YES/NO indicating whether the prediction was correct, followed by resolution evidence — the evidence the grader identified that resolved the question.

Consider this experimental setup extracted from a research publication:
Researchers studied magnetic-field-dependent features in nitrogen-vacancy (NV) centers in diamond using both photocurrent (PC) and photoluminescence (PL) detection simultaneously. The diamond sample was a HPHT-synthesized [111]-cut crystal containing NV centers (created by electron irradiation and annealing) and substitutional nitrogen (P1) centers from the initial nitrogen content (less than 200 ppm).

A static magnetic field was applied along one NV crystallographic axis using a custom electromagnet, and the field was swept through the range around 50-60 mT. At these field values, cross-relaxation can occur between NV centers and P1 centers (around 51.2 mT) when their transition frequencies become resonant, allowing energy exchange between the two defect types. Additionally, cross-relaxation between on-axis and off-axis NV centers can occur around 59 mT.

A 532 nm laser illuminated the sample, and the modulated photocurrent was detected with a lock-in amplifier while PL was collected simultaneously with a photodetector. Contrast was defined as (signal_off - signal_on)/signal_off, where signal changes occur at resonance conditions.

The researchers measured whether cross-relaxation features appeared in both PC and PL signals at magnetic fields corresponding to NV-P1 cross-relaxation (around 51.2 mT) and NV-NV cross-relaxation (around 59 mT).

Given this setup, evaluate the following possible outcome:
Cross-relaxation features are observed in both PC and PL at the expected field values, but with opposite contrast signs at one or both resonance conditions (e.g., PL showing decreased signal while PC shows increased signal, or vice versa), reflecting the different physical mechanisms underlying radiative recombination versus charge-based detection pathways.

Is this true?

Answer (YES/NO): NO